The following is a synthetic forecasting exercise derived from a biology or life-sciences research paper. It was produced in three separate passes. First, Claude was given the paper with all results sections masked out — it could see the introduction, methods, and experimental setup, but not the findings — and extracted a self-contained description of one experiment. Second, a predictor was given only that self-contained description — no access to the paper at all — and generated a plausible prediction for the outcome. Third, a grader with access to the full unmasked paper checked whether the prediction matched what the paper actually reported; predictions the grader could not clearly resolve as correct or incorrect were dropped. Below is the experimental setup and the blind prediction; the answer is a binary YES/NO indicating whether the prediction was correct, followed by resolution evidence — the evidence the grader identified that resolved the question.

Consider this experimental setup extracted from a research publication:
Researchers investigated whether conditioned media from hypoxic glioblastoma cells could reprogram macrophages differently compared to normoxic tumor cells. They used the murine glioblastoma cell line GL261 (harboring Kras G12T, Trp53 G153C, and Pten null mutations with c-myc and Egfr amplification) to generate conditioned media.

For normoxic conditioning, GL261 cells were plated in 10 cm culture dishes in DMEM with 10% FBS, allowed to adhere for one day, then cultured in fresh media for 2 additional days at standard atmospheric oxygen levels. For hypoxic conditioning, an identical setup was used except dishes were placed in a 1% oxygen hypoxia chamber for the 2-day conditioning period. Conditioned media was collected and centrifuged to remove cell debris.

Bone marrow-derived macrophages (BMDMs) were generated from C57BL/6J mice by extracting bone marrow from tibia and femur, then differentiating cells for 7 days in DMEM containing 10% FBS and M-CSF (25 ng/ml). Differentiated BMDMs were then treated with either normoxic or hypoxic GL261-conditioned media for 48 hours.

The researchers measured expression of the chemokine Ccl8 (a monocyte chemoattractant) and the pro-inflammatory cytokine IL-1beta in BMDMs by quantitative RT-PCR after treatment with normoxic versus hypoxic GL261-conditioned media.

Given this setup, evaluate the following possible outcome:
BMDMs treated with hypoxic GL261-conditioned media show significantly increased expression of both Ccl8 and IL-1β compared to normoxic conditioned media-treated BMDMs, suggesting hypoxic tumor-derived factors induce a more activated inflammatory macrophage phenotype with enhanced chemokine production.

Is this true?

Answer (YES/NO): YES